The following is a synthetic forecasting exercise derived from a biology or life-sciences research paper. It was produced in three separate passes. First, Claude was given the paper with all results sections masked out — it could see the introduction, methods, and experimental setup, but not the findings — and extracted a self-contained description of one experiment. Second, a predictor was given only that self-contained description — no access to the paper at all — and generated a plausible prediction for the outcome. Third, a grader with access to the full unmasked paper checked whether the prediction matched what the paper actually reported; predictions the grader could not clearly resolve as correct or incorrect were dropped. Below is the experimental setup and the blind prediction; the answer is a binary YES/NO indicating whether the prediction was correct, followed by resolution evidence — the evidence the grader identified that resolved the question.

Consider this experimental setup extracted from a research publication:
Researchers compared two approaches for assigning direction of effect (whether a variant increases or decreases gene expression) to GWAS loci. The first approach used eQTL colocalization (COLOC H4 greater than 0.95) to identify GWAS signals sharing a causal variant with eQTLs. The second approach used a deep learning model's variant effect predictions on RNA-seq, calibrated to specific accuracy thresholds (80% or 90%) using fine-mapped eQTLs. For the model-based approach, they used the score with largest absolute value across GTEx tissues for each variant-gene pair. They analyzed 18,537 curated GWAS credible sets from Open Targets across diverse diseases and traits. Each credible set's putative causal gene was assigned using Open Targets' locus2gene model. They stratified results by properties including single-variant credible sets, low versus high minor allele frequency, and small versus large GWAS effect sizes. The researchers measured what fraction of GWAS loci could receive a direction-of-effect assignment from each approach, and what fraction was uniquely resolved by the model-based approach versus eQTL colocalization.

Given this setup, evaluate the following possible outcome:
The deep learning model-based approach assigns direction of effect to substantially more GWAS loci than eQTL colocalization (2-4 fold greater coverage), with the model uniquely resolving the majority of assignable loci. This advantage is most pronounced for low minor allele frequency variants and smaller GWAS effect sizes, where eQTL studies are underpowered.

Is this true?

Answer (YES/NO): NO